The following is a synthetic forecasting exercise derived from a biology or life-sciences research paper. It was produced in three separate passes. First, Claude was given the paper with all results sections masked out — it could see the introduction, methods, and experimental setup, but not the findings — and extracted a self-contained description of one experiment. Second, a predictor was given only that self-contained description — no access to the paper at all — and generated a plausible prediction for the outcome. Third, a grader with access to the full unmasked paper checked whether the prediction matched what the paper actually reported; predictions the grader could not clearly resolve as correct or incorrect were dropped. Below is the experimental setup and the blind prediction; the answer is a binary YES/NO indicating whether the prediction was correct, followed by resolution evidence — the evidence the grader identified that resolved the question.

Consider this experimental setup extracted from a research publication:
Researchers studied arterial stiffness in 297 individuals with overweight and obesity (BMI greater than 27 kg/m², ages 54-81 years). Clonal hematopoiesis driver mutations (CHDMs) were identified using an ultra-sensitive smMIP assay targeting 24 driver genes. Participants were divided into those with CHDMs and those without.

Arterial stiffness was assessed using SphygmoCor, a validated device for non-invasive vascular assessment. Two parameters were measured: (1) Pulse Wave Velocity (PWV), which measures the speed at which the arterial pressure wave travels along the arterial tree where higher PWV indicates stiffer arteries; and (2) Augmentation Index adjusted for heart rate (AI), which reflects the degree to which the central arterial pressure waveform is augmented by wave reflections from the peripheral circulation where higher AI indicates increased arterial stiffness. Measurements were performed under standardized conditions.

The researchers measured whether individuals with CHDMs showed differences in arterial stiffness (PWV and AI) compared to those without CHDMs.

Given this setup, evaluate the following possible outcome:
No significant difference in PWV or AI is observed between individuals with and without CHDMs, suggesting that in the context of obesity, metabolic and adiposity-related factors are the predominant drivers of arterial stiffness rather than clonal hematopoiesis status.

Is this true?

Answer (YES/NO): NO